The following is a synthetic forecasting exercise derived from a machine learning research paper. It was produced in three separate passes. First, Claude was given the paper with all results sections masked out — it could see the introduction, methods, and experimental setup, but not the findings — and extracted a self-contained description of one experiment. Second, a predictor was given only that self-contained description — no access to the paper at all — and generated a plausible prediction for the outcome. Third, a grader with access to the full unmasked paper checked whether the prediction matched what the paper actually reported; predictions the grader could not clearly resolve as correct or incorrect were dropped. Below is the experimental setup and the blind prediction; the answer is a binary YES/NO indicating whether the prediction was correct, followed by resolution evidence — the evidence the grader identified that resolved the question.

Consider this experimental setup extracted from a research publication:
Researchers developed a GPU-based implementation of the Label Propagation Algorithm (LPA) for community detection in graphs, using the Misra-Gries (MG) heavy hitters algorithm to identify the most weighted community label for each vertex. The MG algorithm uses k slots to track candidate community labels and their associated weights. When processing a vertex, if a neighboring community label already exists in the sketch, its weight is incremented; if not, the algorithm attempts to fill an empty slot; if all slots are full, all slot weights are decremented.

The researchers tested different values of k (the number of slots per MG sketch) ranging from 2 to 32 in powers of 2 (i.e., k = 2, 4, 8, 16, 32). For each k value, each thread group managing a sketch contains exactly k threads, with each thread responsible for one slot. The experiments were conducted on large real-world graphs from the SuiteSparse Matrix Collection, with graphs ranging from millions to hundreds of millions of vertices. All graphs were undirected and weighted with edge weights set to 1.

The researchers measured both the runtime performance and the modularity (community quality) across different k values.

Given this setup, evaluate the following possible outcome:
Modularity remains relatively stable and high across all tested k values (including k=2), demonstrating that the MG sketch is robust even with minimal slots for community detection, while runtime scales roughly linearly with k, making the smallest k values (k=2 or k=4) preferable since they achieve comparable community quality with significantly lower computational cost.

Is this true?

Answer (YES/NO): NO